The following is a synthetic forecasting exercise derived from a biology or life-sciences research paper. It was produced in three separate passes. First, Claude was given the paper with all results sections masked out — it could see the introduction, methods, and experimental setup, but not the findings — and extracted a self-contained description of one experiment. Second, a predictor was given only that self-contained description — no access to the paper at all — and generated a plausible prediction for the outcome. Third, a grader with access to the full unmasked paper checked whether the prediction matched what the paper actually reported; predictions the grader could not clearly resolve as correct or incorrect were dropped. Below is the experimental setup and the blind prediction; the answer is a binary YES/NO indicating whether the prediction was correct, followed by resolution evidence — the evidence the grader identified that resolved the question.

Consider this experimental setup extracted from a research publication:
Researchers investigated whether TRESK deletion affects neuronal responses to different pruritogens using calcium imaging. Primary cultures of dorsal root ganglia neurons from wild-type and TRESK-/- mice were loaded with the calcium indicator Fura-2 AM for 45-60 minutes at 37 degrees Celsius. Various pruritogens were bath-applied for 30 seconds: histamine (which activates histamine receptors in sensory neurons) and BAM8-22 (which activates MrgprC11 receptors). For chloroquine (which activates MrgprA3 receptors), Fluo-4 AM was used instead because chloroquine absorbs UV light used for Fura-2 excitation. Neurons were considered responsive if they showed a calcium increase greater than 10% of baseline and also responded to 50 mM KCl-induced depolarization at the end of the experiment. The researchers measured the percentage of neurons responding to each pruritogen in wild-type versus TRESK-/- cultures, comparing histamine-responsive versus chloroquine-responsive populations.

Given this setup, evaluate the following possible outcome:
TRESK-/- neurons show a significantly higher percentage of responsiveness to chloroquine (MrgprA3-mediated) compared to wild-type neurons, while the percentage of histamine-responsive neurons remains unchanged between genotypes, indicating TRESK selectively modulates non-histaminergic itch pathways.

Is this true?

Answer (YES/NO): NO